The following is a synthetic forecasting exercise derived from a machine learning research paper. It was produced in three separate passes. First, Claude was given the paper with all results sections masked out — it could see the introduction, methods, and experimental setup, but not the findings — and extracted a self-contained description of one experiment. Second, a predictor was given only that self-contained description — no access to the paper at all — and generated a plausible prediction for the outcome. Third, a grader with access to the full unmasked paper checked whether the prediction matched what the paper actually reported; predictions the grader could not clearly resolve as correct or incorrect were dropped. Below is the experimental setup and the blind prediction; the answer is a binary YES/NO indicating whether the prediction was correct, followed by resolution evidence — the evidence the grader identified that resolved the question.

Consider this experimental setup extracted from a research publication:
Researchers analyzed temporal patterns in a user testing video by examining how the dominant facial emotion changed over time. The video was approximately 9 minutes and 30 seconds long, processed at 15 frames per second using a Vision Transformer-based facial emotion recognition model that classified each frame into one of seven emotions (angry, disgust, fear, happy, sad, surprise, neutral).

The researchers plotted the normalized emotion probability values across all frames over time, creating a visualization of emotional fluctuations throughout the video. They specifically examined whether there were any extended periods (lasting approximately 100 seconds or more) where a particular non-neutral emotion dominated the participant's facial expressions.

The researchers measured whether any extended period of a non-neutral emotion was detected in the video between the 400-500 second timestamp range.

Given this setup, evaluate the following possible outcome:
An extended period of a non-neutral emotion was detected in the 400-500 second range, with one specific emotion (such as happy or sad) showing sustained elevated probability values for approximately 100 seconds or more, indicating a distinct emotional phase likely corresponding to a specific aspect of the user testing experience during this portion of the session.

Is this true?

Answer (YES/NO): YES